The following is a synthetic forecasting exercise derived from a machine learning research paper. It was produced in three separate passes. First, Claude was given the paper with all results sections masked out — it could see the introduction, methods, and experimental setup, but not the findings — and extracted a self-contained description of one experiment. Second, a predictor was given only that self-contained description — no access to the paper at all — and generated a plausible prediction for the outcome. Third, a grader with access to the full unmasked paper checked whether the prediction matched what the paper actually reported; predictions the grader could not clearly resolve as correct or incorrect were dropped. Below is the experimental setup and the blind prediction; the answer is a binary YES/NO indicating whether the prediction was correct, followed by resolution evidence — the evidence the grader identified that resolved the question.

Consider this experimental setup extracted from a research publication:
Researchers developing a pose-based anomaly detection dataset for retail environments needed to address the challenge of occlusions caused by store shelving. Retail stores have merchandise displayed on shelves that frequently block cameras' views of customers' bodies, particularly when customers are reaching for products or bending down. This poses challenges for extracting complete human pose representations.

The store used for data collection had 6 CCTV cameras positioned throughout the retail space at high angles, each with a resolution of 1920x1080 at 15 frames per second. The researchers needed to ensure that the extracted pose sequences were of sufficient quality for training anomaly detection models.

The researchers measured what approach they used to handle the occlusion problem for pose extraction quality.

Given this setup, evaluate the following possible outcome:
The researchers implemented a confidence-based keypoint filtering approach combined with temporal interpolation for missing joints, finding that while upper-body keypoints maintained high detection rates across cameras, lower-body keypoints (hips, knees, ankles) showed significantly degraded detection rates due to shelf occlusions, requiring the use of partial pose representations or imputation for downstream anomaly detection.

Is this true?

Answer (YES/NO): NO